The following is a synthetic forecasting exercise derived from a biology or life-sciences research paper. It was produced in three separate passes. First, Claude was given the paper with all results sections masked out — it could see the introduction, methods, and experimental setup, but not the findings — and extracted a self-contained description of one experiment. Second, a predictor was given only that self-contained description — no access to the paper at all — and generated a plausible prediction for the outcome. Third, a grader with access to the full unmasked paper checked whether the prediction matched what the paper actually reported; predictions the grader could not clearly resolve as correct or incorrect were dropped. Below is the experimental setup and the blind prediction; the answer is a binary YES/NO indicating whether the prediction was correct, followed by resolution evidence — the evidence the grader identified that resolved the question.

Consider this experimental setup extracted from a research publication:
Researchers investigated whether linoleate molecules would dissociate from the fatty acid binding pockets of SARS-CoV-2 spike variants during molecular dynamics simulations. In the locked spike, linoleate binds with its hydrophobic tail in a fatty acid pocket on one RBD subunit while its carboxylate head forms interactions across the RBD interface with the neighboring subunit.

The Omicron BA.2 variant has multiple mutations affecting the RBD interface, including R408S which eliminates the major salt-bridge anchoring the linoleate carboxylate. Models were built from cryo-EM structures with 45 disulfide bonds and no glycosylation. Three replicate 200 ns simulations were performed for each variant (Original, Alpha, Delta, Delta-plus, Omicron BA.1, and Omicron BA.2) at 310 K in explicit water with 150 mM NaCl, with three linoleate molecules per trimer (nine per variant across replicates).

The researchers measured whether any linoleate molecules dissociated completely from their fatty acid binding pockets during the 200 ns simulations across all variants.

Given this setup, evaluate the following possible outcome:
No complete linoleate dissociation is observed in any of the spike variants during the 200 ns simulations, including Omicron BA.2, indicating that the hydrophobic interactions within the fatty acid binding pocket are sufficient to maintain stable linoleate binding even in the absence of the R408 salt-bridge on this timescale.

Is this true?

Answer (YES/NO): YES